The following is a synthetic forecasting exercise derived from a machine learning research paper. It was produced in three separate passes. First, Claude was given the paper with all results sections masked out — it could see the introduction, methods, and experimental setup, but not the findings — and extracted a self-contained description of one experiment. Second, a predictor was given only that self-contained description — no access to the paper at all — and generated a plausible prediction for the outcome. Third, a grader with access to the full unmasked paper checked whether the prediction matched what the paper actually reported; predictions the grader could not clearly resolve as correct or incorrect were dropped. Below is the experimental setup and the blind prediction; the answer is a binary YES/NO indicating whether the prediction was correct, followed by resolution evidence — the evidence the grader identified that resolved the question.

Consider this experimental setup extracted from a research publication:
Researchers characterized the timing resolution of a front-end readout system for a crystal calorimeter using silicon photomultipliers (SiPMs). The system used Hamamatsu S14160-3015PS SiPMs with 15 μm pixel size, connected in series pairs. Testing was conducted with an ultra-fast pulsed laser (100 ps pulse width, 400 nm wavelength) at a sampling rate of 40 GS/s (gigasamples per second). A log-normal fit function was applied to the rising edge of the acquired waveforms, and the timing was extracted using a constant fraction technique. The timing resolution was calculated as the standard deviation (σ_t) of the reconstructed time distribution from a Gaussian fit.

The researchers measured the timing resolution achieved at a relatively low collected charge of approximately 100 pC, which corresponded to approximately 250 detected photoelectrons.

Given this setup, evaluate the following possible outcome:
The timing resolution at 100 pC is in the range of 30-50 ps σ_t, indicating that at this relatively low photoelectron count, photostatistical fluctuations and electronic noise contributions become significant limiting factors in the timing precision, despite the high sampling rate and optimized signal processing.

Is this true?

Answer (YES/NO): NO